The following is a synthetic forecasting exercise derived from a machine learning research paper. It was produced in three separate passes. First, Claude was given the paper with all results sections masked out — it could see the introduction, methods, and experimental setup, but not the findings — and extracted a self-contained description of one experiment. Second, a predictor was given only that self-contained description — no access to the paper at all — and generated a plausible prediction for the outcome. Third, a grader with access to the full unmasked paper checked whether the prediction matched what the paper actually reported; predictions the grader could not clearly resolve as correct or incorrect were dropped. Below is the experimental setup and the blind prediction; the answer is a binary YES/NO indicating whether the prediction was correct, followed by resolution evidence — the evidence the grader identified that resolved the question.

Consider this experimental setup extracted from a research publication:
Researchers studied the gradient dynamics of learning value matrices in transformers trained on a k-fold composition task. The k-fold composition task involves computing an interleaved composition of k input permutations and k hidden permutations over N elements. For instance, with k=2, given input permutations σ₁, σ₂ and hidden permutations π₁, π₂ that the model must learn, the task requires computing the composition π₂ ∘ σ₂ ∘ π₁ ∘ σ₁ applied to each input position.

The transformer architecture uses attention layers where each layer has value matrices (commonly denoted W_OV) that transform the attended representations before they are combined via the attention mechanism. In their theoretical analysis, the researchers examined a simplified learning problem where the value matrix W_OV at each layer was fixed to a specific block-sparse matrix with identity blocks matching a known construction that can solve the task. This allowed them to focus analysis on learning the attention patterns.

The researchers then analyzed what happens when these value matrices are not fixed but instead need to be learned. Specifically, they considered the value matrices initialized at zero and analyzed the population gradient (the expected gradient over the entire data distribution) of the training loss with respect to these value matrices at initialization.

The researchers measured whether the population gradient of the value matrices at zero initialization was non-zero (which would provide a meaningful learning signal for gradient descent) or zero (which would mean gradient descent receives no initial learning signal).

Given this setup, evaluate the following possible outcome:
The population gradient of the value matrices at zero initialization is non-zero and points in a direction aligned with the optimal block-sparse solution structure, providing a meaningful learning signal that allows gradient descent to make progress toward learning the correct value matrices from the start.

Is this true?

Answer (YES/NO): NO